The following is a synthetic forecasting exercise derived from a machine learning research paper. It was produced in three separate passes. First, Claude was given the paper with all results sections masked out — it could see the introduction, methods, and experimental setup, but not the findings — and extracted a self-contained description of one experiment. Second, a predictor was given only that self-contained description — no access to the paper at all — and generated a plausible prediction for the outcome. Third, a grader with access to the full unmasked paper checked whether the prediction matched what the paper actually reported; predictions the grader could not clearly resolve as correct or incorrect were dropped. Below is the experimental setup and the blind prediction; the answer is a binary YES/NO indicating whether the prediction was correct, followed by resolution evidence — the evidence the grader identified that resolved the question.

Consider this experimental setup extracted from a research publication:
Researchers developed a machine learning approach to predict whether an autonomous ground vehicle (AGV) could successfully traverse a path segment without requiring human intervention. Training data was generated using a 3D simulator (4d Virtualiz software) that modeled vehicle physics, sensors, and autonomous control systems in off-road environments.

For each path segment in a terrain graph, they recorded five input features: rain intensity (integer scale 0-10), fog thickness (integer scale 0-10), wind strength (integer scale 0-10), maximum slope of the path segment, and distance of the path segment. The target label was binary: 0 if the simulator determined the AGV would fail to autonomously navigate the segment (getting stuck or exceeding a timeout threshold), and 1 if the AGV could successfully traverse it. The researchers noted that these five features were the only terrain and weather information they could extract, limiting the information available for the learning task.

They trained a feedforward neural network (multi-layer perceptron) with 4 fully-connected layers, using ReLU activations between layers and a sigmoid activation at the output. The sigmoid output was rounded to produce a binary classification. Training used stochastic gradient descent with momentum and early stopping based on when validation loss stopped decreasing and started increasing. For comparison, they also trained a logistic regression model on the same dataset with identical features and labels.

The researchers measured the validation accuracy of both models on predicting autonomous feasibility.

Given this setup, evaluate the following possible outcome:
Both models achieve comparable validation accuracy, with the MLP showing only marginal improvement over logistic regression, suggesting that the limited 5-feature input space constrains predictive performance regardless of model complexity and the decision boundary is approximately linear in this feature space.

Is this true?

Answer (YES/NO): NO